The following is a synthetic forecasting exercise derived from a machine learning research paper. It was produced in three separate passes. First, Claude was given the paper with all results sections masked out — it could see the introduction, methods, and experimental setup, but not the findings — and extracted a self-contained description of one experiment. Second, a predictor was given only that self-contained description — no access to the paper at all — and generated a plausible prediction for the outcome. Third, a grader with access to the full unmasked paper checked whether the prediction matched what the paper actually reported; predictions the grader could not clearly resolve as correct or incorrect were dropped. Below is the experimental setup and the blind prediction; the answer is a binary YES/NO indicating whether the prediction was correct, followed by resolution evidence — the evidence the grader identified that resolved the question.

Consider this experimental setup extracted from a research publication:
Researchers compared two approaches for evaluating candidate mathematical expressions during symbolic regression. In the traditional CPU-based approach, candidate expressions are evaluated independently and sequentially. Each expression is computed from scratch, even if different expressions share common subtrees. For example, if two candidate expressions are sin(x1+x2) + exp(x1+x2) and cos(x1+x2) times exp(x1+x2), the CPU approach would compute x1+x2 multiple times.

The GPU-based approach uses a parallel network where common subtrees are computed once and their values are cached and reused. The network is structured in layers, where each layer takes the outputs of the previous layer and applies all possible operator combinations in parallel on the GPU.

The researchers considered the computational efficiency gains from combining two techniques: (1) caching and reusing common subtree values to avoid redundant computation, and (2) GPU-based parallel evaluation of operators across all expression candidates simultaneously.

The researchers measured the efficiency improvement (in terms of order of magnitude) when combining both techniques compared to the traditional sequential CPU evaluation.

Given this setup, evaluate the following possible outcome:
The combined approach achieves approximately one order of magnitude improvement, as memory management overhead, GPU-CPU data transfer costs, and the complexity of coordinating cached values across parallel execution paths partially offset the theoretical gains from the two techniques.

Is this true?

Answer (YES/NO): NO